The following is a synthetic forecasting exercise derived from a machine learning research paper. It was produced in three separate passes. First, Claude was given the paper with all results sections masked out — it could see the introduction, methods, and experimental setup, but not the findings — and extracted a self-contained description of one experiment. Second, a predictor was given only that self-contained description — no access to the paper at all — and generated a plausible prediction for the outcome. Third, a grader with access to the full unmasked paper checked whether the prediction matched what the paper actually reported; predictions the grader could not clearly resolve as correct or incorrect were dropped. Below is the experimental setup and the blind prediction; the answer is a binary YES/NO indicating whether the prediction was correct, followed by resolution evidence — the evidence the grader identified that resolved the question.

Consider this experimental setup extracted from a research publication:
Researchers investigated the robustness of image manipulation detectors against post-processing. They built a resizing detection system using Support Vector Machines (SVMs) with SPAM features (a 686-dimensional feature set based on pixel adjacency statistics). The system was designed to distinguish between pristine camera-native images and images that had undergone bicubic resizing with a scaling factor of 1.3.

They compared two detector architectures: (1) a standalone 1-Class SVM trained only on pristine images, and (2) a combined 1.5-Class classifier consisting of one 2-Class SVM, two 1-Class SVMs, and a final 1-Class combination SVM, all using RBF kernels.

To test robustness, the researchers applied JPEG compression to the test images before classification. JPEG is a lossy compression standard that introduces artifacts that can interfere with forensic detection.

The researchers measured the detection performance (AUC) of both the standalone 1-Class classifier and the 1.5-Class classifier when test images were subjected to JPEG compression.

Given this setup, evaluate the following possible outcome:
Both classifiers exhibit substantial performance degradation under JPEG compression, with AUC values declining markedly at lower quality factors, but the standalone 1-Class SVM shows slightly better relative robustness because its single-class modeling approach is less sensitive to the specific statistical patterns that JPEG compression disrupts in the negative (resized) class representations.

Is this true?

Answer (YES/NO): NO